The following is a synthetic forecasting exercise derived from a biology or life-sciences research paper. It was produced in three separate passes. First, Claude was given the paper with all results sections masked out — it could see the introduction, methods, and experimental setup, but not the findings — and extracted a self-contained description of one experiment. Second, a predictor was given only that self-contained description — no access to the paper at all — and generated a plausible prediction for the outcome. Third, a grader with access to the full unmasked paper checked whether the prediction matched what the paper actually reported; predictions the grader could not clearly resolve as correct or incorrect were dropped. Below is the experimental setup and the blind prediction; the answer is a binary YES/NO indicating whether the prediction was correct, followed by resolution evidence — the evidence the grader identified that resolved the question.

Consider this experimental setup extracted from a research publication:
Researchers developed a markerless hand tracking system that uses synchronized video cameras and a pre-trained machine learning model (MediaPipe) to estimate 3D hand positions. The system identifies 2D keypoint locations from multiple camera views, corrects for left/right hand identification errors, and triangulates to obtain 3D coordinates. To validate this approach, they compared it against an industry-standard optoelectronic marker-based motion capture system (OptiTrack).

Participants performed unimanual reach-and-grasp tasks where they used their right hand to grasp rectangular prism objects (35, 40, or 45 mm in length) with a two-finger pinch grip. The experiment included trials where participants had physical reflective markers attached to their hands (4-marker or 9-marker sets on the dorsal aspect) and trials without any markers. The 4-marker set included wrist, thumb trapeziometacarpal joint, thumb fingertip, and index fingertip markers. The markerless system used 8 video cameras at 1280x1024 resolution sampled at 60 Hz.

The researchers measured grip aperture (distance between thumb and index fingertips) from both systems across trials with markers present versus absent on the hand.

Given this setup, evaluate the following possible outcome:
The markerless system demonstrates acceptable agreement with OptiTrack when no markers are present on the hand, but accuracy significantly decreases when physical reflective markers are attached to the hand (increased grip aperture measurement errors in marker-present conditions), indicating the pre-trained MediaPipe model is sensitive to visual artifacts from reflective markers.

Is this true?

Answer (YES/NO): NO